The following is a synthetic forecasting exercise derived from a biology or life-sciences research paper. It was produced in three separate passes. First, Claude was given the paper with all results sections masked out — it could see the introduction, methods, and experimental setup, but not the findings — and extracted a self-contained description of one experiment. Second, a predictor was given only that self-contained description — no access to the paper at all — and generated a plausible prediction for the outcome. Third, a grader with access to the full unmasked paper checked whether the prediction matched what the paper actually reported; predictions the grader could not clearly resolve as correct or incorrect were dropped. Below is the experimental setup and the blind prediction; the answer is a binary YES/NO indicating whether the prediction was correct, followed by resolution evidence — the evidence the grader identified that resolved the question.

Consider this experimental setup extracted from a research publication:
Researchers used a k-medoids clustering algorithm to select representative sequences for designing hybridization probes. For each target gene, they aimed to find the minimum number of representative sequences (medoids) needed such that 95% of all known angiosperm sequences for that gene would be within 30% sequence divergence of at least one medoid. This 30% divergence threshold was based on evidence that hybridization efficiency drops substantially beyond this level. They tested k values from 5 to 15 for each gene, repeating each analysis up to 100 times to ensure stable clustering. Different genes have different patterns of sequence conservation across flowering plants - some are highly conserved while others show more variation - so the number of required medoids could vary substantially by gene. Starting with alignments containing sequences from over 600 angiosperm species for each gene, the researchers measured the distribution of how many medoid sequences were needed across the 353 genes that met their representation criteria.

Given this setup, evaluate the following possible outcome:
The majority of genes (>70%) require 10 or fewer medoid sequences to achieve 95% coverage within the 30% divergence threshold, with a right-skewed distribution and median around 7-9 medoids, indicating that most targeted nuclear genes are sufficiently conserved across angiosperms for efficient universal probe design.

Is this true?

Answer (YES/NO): NO